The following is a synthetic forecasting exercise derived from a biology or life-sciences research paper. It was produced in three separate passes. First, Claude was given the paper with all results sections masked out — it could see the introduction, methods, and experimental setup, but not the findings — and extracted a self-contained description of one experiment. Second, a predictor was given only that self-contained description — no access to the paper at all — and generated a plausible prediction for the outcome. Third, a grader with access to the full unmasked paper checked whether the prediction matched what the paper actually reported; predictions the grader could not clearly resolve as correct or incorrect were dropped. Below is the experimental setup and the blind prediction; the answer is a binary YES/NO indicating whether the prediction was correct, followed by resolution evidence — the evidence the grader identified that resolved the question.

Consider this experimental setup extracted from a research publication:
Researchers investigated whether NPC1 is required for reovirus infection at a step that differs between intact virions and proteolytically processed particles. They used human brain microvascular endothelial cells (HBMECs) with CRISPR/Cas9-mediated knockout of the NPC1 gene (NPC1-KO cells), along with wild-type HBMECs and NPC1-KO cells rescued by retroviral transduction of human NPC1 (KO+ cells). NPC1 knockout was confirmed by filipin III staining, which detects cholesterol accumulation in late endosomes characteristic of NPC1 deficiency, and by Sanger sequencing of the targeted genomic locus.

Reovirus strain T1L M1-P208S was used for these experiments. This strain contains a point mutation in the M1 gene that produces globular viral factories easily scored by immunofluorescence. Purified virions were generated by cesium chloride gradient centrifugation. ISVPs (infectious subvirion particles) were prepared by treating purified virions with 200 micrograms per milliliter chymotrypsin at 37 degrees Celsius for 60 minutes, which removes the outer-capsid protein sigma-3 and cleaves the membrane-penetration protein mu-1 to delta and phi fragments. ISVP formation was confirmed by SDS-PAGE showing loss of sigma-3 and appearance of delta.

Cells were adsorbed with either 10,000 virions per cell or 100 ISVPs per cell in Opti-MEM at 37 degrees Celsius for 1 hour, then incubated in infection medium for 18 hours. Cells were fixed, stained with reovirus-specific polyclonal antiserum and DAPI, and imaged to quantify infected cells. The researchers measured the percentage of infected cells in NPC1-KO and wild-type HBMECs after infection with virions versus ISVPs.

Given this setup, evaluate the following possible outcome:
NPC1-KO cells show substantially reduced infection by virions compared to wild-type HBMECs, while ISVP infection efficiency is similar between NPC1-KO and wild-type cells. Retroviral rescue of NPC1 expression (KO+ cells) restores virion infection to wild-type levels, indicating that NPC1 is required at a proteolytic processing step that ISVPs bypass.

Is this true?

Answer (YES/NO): NO